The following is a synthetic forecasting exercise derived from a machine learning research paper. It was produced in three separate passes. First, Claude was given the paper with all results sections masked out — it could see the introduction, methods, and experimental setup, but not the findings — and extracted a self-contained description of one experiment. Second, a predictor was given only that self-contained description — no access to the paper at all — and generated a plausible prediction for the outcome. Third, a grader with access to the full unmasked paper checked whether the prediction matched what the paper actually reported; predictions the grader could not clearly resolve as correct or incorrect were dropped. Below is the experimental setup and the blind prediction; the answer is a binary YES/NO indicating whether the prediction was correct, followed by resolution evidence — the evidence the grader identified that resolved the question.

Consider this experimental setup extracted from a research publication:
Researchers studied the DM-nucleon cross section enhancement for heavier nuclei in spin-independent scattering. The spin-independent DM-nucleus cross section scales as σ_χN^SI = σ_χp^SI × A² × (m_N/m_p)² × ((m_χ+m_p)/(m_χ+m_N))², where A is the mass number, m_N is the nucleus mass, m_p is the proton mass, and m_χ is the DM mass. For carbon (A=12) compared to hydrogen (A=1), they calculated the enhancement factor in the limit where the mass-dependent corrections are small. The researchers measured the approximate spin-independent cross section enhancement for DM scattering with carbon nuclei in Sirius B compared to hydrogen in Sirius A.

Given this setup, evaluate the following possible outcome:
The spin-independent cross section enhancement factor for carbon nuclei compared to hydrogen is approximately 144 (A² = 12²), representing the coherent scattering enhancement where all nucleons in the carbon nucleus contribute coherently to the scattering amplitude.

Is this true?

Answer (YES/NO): YES